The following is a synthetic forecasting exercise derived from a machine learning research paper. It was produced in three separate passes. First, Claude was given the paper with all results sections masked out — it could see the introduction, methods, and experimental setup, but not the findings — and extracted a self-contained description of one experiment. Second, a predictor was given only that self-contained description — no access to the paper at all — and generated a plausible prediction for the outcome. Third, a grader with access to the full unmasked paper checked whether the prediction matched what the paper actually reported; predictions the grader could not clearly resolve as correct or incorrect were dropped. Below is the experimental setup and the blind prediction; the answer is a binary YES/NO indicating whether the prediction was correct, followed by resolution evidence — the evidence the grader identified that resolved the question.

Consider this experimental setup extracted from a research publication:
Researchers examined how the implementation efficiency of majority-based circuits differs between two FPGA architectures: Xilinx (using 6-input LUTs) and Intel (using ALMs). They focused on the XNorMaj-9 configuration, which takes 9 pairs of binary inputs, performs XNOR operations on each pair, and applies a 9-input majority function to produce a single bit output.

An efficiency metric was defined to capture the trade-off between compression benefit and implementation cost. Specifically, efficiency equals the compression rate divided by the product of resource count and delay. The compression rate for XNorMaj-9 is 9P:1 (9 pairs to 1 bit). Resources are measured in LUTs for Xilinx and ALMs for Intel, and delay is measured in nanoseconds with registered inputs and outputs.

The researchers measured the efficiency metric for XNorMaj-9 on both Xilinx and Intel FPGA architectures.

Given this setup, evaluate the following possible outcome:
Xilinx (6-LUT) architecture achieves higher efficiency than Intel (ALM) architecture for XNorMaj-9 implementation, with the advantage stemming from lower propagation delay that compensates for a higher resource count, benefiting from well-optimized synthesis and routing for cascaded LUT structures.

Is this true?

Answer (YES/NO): NO